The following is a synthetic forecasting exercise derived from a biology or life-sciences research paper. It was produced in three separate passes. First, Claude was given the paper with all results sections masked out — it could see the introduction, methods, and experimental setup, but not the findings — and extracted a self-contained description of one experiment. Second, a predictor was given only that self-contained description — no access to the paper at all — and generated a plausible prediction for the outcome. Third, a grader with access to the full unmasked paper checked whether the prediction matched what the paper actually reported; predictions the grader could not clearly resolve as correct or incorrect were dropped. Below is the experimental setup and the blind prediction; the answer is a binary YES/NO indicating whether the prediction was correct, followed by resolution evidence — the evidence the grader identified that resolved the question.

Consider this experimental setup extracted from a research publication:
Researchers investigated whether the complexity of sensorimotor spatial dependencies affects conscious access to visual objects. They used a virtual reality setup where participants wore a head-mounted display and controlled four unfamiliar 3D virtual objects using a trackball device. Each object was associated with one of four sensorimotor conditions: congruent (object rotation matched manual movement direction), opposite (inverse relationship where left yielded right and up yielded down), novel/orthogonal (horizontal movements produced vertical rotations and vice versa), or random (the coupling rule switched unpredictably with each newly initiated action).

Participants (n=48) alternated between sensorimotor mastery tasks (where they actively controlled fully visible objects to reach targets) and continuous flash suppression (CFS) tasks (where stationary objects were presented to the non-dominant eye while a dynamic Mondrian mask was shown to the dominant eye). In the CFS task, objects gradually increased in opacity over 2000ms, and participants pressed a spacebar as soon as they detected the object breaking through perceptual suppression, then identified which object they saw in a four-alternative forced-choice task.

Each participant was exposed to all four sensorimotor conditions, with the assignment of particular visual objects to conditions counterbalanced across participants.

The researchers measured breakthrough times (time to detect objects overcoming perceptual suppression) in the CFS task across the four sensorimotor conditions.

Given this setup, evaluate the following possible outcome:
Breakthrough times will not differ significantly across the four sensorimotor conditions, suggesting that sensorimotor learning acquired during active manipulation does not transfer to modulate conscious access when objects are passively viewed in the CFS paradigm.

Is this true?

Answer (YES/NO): YES